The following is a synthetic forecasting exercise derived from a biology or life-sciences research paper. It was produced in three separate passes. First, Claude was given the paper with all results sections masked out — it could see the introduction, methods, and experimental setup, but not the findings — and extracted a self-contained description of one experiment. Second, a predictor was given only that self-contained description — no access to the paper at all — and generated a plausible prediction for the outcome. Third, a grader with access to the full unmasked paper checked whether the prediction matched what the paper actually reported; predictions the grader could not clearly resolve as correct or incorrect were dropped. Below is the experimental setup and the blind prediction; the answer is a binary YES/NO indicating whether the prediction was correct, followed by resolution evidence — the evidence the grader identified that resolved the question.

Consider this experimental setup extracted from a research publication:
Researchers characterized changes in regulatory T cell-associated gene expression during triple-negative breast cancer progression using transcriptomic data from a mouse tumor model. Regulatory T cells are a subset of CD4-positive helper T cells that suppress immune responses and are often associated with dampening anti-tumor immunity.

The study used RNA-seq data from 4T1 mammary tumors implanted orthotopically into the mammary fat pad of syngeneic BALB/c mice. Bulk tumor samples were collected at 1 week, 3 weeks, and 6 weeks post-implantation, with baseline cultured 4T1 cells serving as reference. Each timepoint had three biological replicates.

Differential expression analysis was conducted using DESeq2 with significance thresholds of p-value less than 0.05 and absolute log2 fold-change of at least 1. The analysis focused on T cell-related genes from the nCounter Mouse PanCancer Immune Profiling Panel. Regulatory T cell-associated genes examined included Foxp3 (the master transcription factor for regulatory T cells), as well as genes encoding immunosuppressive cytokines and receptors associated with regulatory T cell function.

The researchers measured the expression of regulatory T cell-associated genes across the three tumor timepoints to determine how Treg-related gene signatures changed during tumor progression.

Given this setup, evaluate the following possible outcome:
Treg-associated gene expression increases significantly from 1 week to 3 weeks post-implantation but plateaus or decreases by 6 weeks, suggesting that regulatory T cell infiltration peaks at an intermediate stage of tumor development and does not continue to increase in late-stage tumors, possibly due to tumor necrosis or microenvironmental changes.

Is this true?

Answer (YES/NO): NO